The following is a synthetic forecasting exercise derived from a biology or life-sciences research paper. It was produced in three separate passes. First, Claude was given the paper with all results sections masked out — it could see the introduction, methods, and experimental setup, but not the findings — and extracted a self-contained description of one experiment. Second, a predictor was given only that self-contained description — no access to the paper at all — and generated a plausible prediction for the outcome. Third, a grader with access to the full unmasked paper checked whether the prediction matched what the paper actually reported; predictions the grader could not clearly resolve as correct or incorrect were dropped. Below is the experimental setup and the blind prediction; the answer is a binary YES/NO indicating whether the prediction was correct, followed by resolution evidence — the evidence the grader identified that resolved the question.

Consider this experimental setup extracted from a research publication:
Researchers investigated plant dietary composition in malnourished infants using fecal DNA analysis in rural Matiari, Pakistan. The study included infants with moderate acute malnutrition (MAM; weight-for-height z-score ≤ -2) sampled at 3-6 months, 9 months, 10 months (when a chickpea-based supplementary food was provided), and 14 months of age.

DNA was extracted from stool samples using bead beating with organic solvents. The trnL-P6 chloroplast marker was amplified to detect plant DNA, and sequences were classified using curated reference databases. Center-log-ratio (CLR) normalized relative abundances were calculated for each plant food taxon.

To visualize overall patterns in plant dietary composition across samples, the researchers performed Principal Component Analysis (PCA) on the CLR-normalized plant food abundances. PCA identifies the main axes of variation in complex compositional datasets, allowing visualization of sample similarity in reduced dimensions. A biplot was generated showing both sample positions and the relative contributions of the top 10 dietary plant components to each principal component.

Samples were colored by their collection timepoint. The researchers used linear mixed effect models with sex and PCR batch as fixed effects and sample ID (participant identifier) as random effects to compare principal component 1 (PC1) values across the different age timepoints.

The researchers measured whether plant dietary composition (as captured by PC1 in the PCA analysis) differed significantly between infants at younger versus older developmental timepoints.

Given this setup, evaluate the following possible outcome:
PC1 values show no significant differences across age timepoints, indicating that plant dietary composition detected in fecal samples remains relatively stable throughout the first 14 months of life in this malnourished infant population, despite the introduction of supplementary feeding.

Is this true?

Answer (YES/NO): NO